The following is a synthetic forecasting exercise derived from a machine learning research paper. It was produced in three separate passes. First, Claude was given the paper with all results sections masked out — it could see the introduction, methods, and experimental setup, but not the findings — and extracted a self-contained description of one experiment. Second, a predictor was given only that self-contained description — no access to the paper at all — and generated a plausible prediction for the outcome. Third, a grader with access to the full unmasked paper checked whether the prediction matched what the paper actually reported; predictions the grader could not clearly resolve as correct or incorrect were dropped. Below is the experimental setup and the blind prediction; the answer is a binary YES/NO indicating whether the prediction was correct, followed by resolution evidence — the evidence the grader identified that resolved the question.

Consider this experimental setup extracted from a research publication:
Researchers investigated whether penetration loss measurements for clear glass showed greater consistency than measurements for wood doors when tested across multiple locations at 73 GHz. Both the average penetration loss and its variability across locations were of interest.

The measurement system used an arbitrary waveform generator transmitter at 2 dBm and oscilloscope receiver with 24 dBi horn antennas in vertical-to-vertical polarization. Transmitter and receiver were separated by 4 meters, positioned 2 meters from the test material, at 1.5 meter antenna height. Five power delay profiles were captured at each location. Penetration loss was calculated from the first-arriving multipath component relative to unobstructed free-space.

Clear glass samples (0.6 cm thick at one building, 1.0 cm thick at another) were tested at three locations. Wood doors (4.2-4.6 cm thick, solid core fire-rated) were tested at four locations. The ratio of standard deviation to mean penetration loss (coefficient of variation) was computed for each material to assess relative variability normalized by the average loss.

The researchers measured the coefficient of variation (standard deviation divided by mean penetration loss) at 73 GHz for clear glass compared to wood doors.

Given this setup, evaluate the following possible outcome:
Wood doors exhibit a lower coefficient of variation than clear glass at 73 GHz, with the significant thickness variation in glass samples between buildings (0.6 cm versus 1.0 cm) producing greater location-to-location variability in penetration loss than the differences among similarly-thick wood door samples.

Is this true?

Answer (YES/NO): NO